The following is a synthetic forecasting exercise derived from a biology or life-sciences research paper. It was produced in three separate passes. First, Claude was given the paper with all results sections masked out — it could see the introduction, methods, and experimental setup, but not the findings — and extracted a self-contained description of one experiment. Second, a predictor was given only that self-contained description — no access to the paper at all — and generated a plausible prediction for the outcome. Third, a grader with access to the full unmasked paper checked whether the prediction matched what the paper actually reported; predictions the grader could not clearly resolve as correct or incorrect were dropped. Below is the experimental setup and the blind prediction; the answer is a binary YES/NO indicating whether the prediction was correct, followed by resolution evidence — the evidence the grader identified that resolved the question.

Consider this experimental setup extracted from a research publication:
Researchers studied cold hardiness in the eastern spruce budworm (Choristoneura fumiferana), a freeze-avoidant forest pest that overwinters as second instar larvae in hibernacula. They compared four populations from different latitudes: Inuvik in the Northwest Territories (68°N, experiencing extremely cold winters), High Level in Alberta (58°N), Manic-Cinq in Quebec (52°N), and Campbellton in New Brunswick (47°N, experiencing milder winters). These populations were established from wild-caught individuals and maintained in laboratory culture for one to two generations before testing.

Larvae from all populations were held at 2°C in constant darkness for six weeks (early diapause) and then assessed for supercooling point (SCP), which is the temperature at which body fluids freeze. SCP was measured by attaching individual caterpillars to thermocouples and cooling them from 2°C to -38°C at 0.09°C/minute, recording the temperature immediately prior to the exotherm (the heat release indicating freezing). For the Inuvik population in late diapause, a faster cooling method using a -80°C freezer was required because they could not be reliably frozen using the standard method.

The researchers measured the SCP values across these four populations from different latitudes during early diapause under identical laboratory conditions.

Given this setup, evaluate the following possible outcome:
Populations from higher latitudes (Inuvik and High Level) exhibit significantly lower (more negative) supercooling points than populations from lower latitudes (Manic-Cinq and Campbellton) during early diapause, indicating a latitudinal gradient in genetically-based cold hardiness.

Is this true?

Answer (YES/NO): NO